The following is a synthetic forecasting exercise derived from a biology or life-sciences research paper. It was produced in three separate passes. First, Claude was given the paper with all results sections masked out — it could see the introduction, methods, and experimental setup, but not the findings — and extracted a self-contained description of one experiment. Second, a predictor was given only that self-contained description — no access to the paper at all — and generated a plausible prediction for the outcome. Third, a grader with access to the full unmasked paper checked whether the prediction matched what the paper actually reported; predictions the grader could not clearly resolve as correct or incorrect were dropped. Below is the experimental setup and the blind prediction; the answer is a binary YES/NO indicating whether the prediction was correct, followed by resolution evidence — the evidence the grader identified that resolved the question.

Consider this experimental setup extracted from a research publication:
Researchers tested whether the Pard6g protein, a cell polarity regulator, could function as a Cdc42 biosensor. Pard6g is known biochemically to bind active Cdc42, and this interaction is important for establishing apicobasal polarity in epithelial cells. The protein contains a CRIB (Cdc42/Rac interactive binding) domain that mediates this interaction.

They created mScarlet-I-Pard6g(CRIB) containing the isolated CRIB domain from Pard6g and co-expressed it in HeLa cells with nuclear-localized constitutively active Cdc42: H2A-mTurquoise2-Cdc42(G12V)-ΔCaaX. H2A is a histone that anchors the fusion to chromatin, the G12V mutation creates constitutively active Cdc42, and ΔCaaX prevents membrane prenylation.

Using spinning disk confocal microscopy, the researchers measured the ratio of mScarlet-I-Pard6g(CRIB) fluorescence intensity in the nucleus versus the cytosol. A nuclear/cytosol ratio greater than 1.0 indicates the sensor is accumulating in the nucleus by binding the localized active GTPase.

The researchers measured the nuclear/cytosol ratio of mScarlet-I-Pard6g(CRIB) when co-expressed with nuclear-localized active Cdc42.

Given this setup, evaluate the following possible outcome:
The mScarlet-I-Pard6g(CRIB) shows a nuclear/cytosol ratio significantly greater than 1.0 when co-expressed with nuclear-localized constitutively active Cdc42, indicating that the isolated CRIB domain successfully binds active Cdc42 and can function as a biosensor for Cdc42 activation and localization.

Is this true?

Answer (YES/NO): NO